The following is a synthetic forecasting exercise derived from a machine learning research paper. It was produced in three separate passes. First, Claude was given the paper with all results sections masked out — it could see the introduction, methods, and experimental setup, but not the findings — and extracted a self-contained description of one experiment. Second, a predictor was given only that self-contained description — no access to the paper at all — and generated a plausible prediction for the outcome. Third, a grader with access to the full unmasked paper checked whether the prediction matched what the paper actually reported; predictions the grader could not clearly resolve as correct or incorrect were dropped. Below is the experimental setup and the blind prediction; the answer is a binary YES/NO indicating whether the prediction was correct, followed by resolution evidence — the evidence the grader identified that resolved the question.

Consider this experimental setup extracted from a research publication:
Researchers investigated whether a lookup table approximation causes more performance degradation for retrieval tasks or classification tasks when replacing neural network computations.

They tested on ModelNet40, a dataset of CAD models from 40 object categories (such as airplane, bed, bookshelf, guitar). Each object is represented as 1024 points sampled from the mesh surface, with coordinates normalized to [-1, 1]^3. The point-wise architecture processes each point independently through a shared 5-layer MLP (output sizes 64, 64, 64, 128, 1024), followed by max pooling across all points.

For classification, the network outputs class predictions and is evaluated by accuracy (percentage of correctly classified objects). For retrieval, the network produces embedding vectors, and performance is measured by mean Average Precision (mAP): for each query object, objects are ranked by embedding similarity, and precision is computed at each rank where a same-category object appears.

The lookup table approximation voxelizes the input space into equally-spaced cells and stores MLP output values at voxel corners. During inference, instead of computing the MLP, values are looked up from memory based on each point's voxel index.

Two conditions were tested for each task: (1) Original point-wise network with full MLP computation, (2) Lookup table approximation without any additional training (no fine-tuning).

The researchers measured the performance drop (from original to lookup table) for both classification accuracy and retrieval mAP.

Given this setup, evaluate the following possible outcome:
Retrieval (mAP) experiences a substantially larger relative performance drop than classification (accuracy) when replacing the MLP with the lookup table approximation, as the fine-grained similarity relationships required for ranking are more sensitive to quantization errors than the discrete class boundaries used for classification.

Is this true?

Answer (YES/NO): YES